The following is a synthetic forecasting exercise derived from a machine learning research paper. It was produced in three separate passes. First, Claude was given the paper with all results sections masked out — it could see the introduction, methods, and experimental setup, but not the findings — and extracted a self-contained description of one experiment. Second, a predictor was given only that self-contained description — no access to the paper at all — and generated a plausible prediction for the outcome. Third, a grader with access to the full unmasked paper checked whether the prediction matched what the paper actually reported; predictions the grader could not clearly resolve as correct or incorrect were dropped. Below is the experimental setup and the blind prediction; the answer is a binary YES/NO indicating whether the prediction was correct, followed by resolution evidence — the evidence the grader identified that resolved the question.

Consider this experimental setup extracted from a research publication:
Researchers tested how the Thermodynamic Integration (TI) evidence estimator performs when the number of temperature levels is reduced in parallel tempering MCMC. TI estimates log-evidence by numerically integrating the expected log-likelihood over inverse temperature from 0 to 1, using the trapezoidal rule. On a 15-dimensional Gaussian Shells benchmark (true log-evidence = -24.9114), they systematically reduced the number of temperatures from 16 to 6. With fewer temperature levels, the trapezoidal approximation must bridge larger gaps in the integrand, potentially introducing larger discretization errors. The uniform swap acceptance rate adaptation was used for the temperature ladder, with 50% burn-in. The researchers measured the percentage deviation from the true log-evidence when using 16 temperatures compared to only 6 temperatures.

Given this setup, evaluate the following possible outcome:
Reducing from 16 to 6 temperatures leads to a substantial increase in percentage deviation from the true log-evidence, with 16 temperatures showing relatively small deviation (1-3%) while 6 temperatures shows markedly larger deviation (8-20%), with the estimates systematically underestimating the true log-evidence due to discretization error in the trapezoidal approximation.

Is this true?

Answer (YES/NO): NO